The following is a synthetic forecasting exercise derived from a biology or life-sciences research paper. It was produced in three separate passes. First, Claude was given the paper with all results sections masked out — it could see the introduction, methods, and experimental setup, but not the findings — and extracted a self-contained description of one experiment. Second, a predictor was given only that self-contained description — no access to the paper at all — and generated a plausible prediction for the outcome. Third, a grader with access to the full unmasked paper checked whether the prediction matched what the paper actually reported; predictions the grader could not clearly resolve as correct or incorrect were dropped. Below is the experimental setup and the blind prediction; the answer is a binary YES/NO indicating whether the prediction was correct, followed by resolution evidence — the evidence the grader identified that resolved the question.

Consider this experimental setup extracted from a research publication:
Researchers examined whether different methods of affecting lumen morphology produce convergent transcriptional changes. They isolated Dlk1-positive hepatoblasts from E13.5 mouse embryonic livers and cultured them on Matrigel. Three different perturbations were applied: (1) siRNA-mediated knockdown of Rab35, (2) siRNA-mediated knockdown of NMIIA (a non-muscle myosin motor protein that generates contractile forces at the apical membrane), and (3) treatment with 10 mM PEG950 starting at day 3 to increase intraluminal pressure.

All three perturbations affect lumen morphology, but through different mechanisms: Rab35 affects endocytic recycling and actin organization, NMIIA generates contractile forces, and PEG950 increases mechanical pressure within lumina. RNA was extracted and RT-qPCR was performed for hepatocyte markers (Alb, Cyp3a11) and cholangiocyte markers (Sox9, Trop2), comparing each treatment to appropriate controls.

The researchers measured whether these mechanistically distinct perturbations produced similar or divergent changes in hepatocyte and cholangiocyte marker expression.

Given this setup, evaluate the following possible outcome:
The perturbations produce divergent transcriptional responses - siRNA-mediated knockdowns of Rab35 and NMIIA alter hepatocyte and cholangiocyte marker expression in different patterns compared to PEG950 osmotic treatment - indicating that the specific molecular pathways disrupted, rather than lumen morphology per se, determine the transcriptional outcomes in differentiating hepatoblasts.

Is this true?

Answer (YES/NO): NO